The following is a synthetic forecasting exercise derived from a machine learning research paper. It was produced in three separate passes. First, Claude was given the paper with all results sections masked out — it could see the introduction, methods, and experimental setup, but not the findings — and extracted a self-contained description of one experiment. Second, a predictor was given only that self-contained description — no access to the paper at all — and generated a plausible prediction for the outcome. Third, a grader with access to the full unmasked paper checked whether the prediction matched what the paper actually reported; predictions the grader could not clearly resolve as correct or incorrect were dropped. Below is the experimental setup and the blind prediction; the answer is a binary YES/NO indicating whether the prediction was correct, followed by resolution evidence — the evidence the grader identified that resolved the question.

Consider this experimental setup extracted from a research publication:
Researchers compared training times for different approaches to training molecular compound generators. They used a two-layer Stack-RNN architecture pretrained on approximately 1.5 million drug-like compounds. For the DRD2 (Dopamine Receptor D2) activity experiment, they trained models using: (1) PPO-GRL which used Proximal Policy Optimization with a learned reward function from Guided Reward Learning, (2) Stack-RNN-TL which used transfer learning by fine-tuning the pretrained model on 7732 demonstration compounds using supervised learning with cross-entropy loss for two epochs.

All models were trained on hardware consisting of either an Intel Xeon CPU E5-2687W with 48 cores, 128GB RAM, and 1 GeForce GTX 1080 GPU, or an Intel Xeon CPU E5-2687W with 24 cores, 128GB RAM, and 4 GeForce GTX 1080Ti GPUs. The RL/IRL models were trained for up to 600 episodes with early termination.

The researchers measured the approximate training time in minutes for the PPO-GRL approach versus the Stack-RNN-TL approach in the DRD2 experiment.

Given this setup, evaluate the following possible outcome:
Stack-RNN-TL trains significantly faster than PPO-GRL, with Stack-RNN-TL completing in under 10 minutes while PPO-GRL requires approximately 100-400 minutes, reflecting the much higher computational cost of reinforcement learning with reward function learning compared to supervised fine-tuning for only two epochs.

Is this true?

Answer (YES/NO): NO